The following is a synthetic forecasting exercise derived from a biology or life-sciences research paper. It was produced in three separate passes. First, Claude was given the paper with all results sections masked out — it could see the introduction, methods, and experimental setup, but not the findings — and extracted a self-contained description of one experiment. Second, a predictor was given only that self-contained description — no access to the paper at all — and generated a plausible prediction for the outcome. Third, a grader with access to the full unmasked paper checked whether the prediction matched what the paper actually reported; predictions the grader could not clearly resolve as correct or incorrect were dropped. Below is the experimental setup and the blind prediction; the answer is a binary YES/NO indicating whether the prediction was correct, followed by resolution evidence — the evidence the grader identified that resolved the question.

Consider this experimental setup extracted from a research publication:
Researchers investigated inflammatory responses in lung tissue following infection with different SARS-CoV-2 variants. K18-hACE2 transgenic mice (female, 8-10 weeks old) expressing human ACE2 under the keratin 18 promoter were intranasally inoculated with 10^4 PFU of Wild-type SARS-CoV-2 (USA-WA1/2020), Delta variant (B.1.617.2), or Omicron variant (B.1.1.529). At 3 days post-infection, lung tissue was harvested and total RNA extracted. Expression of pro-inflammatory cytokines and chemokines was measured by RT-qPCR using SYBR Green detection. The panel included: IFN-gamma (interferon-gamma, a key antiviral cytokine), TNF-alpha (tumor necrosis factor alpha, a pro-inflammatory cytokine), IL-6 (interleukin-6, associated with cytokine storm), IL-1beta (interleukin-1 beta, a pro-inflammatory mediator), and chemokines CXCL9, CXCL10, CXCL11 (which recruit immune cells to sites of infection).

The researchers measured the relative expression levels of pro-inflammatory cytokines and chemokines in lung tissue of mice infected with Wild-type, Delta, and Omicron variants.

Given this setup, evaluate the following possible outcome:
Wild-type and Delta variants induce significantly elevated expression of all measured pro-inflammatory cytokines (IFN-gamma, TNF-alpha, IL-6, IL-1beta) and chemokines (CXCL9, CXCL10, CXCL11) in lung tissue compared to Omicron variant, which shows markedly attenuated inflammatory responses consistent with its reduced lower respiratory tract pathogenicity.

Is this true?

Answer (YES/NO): NO